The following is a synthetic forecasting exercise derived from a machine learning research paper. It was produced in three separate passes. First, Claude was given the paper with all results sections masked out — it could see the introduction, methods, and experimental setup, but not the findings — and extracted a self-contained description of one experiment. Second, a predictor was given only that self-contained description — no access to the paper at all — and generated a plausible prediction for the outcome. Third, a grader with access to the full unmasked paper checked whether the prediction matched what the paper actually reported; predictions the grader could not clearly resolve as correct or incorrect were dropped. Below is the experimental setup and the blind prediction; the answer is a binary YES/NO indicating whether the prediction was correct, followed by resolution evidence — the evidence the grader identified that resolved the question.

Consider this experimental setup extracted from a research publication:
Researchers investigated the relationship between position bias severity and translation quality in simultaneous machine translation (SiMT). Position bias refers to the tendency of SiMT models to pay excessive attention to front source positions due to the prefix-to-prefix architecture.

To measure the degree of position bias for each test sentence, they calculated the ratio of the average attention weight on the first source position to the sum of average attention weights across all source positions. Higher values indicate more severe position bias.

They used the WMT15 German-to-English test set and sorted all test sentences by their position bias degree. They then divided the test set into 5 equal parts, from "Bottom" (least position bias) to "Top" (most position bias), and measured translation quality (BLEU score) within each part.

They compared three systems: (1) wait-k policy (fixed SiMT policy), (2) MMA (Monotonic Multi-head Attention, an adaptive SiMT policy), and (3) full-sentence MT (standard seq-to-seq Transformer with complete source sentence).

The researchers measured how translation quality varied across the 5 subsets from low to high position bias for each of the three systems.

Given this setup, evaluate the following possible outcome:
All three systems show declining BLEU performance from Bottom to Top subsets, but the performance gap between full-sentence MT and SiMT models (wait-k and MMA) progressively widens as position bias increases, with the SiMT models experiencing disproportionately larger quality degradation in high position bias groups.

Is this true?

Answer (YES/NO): NO